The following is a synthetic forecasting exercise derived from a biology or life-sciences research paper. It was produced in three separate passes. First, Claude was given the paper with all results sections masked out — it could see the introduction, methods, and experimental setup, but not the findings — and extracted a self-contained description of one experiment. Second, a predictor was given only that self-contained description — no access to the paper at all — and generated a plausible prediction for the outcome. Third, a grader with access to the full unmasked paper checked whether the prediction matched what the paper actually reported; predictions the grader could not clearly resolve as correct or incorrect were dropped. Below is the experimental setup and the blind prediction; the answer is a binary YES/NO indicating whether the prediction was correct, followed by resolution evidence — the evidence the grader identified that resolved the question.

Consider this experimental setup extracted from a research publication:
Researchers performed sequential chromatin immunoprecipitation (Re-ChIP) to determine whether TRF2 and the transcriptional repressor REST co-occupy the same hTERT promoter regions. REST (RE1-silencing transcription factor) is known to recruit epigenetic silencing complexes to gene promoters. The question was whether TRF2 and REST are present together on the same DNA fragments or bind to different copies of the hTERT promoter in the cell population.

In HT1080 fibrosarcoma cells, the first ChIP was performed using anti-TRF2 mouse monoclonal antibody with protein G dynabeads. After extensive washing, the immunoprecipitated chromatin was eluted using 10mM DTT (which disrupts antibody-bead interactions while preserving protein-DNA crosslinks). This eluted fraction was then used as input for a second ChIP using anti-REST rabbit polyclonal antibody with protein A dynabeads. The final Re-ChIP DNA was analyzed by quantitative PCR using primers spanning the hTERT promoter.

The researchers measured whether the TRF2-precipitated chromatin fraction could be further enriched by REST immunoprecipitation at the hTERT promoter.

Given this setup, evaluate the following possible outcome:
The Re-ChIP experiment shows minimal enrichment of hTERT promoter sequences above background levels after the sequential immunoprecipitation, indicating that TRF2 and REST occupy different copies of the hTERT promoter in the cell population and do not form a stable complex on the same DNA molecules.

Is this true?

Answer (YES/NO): NO